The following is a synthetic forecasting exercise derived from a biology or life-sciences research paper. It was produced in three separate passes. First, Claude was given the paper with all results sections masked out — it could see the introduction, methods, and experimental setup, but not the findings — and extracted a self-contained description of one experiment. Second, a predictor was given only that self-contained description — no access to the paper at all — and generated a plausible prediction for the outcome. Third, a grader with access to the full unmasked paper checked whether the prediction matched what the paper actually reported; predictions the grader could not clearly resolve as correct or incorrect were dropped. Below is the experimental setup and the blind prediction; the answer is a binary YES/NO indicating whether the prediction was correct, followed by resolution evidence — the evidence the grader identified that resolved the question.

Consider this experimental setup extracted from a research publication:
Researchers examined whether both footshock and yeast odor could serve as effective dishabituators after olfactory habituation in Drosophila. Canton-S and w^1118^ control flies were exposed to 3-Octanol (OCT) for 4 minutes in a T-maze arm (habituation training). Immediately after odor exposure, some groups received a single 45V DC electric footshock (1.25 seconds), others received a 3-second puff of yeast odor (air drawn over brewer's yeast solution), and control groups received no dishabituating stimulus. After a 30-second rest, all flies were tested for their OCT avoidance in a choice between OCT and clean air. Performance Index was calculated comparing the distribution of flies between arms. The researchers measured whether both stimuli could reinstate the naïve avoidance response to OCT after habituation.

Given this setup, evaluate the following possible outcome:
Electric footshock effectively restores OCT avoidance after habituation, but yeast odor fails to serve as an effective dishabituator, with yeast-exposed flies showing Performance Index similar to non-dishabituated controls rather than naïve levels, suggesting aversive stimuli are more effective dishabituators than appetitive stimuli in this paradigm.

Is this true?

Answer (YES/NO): NO